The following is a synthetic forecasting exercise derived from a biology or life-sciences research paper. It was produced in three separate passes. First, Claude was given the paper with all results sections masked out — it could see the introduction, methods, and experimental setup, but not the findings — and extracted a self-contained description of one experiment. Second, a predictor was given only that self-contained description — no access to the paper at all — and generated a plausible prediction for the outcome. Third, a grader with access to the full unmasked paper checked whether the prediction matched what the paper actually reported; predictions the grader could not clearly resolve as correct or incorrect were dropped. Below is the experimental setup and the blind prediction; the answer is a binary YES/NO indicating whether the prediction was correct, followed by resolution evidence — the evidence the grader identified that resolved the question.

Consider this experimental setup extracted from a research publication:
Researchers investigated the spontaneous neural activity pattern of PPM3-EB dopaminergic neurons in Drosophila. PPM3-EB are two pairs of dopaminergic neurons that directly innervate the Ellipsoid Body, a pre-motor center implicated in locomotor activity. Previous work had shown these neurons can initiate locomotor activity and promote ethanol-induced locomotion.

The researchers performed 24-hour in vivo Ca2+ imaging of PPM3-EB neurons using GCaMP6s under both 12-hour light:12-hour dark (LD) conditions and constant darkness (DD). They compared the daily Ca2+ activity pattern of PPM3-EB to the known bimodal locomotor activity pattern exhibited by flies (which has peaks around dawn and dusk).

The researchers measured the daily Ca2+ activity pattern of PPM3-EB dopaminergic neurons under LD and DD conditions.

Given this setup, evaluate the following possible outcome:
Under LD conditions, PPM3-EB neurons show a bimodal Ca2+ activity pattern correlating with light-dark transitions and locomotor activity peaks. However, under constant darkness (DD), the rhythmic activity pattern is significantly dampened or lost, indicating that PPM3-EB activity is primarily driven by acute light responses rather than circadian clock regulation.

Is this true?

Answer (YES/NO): NO